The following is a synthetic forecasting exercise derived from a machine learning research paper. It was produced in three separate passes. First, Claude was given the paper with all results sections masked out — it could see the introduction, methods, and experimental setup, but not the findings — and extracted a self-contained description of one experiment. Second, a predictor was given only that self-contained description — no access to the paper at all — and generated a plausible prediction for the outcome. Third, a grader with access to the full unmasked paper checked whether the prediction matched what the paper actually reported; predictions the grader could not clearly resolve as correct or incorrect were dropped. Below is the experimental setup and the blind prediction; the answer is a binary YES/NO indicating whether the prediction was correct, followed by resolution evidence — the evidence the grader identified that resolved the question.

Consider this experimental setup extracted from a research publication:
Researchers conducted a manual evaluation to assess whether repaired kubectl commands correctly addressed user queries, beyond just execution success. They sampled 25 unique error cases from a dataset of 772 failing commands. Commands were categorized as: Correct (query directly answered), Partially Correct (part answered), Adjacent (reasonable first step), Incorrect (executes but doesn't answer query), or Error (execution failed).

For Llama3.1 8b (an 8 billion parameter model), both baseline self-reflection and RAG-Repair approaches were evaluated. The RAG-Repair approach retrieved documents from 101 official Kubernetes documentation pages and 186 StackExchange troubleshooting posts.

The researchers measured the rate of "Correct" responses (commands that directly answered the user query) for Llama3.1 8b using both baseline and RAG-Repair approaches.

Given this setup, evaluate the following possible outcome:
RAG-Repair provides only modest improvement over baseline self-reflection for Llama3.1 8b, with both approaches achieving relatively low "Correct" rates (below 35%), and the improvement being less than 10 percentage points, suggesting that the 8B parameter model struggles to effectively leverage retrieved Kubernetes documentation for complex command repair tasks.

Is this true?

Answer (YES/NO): NO